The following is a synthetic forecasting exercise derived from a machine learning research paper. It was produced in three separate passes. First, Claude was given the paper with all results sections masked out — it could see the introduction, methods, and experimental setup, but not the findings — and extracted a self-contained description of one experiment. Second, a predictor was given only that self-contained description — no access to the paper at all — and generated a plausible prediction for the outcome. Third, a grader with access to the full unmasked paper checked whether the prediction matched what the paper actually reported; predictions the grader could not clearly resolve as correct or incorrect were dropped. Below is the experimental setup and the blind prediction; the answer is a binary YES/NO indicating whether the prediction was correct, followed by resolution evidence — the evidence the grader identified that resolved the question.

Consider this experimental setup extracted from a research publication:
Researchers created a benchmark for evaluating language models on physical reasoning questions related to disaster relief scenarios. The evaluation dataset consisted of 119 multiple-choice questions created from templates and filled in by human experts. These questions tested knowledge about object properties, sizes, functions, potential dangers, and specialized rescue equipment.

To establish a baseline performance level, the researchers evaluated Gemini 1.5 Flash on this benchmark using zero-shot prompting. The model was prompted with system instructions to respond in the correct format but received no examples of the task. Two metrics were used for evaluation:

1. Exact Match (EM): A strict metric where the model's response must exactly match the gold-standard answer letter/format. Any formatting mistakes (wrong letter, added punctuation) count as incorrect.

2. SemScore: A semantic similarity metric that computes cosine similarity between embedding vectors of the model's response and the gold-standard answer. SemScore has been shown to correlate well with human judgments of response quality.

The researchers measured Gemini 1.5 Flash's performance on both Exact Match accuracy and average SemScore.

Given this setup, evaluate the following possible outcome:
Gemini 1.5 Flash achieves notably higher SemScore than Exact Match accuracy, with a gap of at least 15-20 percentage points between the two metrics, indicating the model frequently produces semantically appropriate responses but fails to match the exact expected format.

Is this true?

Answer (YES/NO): YES